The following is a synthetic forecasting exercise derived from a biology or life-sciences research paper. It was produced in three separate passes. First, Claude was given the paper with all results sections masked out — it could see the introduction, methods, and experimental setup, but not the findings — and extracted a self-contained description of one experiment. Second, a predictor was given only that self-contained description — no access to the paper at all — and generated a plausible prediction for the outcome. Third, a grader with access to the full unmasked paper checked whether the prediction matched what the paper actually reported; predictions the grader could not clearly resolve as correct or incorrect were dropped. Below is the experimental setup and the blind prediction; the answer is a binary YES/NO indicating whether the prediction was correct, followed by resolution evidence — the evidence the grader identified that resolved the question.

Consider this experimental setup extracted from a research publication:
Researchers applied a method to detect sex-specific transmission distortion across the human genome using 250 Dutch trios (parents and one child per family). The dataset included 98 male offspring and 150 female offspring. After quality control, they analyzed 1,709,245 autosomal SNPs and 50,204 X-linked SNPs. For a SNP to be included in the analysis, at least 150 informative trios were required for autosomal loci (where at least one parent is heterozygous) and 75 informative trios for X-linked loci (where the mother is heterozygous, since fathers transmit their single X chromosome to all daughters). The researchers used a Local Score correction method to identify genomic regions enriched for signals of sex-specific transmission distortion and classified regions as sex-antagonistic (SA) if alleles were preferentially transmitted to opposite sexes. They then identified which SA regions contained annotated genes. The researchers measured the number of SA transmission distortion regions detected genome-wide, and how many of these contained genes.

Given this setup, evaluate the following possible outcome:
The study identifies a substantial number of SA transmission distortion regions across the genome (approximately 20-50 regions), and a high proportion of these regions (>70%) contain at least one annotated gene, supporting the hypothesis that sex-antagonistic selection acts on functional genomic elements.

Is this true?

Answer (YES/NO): NO